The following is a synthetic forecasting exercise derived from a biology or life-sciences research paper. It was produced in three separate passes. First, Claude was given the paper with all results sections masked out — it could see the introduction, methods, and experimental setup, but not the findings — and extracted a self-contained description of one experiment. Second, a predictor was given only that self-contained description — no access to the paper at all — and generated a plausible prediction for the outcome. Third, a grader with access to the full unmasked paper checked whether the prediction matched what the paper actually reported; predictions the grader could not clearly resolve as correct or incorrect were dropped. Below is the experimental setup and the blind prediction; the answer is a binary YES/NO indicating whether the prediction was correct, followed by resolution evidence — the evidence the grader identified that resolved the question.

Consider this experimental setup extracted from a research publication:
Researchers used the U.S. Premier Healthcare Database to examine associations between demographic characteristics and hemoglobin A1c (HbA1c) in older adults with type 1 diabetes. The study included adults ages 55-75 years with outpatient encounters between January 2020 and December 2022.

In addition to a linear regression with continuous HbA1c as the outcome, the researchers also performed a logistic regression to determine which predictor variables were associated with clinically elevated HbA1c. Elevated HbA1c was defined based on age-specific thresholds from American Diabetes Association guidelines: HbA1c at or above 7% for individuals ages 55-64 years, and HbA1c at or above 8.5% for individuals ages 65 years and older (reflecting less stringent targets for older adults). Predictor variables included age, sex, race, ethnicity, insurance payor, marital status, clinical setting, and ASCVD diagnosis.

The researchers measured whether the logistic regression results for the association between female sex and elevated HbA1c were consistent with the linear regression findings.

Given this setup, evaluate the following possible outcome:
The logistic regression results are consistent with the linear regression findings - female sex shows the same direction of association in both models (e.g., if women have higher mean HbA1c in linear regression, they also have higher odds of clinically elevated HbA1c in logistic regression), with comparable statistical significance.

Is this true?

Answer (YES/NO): YES